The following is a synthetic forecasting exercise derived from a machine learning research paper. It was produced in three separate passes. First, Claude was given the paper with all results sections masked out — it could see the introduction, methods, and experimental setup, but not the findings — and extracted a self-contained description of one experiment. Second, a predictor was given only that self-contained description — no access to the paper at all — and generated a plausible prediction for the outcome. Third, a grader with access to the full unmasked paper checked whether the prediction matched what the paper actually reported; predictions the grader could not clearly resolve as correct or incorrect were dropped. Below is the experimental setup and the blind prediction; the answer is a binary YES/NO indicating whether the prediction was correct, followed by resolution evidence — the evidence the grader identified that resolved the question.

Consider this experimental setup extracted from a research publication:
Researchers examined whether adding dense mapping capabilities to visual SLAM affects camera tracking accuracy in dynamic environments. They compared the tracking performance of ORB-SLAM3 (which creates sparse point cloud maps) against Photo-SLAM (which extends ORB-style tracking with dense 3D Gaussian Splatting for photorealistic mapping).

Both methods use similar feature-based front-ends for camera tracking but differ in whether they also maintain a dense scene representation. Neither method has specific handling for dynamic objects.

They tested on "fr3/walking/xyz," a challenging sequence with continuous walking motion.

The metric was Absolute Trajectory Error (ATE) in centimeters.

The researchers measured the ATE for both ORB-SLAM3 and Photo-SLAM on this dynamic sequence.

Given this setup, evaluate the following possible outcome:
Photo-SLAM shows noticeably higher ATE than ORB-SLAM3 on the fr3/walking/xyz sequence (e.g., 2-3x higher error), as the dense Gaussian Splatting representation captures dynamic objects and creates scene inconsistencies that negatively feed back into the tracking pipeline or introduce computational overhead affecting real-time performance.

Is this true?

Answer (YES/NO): YES